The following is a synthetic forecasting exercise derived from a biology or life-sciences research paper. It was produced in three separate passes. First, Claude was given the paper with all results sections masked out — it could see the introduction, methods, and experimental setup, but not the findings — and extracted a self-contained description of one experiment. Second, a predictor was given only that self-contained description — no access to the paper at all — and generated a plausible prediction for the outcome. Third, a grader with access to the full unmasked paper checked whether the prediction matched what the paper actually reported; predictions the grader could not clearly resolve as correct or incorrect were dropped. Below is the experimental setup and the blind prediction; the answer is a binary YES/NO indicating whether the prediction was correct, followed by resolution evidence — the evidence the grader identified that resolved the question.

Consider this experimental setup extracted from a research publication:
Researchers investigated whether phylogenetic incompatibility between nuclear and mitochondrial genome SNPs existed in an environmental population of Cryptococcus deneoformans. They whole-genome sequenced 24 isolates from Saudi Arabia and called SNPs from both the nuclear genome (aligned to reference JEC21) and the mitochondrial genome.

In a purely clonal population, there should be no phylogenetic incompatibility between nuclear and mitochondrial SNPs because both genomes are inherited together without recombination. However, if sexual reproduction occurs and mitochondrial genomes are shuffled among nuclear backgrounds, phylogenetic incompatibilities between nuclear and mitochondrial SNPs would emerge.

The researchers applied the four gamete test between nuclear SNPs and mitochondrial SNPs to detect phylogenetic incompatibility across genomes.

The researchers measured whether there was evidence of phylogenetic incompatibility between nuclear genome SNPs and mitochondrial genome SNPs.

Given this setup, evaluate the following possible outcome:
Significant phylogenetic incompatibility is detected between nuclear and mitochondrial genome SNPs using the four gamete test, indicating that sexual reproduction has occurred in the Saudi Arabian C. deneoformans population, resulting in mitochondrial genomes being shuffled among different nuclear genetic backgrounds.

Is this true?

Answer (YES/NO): YES